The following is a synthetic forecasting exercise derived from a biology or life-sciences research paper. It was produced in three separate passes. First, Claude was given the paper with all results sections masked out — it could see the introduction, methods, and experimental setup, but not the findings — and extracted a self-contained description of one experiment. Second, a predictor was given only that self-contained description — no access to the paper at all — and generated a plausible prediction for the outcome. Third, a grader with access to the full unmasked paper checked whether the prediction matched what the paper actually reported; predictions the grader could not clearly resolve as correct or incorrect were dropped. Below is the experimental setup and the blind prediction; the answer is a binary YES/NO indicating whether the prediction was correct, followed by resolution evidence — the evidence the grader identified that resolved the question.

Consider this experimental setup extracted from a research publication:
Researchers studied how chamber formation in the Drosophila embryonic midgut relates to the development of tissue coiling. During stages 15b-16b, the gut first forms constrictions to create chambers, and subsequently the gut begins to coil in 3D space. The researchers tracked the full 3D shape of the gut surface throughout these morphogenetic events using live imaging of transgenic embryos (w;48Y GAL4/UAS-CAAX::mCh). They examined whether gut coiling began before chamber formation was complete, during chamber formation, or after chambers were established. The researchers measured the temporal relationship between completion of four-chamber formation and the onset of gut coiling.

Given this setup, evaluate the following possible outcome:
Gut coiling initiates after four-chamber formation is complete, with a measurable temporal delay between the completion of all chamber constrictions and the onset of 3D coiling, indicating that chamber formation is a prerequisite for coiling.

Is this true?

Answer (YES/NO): NO